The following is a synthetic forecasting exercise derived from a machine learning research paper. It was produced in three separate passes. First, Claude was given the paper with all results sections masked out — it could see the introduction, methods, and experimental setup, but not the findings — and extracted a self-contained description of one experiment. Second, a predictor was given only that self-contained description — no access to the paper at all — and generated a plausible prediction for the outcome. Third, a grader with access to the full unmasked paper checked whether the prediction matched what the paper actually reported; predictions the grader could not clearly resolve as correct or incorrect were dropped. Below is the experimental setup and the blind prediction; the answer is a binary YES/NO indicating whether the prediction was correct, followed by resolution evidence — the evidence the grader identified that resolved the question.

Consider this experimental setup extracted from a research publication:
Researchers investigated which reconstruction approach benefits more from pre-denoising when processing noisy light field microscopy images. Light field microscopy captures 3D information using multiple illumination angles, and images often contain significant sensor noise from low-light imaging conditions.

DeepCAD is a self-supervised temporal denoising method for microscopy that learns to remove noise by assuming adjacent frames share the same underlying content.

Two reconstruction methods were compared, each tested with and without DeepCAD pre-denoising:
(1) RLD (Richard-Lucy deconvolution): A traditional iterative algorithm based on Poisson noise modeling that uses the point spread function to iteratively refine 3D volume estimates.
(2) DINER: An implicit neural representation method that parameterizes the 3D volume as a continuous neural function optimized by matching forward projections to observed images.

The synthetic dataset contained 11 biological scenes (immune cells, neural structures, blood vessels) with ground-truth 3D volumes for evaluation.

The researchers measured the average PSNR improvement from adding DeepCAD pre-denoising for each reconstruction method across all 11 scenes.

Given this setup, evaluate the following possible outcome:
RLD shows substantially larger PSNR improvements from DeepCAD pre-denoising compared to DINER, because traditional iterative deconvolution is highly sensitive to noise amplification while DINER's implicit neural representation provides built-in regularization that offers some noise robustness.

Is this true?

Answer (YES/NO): NO